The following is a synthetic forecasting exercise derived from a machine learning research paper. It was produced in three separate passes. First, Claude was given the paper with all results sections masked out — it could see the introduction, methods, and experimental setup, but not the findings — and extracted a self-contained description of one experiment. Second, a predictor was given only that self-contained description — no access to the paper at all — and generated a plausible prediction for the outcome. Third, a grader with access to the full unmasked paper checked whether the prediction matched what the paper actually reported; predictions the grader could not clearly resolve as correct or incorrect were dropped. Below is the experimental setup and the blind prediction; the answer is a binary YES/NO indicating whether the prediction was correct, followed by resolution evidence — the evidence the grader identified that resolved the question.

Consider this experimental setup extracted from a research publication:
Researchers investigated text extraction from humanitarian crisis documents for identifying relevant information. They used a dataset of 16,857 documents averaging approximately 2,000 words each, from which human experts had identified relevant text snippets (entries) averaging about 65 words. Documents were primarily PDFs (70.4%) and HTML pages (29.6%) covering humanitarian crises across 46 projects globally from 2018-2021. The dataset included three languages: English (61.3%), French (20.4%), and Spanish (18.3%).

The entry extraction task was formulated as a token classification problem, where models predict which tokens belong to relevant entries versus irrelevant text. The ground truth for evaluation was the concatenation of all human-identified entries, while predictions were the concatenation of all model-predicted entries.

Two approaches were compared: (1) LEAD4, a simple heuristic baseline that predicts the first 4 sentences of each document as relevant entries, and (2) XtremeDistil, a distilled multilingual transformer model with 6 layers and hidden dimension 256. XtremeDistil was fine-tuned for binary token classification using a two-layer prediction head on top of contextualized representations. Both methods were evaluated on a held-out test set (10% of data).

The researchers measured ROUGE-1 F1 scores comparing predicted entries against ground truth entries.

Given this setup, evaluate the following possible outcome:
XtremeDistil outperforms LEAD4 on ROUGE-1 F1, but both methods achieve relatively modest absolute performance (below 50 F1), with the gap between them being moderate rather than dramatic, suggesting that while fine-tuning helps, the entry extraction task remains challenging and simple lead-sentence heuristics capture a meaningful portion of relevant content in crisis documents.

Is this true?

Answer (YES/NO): NO